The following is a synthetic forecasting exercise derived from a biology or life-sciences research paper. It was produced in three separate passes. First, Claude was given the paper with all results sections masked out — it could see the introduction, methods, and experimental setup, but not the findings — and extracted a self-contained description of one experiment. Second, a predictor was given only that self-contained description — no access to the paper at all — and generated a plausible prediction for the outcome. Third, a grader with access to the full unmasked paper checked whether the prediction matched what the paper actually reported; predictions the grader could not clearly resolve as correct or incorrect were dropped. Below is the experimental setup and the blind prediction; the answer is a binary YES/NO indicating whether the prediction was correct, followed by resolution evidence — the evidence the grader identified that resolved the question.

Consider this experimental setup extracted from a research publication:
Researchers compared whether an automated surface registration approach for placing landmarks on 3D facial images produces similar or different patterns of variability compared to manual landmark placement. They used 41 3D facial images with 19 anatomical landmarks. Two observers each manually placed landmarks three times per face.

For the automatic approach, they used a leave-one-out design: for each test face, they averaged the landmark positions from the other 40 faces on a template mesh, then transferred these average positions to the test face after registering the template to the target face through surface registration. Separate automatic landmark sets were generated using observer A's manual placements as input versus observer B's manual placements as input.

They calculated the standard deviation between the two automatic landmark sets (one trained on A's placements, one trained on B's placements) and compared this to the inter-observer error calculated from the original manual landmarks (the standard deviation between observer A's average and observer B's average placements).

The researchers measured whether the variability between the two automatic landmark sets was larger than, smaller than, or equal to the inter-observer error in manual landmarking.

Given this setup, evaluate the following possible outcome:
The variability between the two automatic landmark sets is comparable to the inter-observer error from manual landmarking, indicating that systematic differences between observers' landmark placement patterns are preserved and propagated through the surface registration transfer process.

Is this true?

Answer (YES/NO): NO